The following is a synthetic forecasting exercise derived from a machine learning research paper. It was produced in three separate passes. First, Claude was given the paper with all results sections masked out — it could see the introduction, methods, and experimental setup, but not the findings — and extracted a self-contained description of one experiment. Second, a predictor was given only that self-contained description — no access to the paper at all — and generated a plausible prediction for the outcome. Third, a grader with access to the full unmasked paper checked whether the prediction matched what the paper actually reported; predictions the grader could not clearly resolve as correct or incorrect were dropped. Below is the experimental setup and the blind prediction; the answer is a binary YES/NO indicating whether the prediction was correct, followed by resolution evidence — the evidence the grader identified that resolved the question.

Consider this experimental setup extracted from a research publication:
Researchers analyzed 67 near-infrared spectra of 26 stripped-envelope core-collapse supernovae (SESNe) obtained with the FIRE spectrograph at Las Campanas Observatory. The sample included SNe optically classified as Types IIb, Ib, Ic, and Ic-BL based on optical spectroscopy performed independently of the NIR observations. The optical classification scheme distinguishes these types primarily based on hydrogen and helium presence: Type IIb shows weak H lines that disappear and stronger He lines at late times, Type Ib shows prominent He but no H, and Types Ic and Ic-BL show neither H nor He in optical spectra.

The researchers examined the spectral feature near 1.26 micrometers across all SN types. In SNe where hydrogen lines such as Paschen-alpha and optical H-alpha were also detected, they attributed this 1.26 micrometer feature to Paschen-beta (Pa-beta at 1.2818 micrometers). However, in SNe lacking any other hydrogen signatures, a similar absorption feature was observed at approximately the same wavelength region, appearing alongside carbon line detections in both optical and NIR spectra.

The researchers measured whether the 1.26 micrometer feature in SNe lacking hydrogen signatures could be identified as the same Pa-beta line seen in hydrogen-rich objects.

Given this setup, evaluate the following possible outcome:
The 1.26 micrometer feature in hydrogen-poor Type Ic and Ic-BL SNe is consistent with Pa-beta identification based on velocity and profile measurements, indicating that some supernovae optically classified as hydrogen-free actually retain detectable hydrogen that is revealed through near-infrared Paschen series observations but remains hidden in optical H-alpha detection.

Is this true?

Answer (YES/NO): NO